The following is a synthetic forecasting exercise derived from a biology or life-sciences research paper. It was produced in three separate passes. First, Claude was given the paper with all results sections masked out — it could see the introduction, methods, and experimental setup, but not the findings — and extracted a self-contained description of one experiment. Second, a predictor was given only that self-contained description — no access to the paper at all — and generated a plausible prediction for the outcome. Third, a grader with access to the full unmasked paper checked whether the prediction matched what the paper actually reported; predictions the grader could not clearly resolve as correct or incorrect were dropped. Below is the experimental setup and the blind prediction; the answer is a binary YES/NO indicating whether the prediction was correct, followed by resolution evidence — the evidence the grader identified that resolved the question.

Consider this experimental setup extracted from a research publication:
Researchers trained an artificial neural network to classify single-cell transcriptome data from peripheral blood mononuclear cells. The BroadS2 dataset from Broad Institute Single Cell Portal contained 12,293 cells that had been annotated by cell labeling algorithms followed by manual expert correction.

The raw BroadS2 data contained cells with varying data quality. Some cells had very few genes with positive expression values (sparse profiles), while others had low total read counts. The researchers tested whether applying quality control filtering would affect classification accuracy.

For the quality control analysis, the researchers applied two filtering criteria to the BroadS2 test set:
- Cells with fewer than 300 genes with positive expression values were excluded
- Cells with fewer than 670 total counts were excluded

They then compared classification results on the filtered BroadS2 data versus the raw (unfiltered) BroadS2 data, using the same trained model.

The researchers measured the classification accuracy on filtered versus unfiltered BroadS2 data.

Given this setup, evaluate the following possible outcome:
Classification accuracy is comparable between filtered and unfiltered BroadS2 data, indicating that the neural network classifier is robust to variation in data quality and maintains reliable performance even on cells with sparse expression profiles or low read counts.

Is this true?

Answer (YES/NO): YES